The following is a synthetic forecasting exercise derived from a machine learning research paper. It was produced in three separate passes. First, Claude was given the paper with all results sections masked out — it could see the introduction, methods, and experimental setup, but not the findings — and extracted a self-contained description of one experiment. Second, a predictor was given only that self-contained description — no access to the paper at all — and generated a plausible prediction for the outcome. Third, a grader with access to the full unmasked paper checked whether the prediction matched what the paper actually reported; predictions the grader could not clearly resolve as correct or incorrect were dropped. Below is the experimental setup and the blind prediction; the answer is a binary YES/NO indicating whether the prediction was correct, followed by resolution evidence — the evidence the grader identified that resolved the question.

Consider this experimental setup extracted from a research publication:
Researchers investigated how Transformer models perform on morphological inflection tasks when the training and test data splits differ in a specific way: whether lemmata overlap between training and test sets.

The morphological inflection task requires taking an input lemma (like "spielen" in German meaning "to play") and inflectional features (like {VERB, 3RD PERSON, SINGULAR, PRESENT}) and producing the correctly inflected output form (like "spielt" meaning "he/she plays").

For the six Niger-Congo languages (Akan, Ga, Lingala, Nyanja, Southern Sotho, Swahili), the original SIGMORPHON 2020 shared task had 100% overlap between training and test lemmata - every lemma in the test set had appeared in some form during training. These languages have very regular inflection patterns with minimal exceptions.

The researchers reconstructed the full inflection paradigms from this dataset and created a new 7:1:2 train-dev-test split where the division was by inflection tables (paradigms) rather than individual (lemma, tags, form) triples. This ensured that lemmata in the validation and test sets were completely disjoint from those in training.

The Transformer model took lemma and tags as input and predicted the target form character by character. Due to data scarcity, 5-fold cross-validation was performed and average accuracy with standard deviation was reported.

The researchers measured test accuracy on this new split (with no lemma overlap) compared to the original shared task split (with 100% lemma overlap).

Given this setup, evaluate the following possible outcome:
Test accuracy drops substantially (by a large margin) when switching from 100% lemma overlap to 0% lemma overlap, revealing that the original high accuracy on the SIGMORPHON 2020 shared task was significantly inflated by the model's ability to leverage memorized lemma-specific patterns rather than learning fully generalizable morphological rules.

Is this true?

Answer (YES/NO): YES